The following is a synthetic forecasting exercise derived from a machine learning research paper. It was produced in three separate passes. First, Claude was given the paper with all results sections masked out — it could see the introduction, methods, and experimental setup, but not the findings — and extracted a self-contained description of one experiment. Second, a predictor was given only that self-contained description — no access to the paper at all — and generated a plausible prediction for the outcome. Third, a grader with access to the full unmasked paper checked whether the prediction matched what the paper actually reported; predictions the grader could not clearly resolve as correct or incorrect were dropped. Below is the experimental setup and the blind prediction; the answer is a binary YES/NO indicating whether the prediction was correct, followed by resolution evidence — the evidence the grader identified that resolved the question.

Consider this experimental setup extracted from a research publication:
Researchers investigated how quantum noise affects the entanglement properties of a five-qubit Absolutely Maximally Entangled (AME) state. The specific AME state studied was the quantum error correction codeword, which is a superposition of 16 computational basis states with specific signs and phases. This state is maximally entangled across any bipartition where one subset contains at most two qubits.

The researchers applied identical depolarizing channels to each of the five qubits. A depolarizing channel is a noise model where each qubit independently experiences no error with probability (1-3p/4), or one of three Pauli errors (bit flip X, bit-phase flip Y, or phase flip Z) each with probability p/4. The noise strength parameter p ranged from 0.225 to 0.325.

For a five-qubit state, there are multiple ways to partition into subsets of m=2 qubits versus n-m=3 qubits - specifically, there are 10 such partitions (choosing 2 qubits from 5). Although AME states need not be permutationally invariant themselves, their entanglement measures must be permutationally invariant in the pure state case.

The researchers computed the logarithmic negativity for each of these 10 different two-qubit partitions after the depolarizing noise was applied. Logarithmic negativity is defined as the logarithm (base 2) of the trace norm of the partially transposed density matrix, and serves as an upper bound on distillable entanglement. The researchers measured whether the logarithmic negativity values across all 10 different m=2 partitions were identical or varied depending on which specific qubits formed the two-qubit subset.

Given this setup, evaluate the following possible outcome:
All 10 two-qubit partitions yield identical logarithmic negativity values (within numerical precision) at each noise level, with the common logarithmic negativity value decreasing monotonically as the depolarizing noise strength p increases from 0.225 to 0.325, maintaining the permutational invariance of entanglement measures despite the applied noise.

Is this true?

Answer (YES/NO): YES